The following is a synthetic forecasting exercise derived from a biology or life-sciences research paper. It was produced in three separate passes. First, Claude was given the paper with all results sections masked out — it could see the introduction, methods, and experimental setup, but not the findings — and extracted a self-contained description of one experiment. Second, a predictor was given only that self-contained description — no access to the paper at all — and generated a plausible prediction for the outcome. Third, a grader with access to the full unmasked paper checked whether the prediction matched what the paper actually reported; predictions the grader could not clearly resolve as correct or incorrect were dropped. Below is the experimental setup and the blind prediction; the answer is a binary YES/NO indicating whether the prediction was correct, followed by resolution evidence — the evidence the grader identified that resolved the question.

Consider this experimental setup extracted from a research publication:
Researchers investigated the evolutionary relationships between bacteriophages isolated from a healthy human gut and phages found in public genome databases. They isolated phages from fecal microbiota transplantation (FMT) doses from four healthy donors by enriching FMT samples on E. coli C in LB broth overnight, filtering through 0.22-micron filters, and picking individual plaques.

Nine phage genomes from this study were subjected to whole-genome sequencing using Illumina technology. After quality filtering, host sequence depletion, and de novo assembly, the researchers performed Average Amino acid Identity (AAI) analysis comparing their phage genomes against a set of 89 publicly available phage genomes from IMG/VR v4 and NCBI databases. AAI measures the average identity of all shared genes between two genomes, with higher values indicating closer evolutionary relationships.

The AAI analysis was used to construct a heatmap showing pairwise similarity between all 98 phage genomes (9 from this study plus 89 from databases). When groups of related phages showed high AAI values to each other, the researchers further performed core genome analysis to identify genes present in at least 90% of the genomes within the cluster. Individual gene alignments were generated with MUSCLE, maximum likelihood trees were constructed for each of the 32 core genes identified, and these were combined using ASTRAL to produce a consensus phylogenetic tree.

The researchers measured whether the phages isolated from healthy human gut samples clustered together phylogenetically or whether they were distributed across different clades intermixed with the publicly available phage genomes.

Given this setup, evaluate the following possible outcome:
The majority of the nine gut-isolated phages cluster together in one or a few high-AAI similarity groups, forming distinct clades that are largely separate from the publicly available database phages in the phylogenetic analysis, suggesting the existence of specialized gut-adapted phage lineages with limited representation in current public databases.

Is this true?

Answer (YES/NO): NO